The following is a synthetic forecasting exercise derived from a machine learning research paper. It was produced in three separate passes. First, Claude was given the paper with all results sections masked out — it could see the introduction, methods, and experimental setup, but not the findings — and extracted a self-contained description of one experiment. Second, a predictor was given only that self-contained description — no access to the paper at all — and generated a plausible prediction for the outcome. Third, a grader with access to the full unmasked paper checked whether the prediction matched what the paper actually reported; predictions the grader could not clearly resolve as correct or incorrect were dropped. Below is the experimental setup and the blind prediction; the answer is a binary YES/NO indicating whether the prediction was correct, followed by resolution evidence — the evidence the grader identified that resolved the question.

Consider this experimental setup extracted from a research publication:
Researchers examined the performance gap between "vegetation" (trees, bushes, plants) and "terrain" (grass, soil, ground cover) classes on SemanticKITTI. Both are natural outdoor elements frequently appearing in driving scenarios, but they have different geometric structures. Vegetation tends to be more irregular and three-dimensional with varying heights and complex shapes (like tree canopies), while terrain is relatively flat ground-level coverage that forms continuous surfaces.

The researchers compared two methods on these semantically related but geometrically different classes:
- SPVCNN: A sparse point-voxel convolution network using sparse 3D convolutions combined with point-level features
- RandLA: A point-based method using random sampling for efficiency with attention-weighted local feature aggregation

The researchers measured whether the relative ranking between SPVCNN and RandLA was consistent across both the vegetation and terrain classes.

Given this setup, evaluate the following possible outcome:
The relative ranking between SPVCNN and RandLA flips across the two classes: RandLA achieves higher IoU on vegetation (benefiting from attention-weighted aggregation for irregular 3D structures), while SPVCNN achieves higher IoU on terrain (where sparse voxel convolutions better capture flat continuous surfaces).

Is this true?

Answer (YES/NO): NO